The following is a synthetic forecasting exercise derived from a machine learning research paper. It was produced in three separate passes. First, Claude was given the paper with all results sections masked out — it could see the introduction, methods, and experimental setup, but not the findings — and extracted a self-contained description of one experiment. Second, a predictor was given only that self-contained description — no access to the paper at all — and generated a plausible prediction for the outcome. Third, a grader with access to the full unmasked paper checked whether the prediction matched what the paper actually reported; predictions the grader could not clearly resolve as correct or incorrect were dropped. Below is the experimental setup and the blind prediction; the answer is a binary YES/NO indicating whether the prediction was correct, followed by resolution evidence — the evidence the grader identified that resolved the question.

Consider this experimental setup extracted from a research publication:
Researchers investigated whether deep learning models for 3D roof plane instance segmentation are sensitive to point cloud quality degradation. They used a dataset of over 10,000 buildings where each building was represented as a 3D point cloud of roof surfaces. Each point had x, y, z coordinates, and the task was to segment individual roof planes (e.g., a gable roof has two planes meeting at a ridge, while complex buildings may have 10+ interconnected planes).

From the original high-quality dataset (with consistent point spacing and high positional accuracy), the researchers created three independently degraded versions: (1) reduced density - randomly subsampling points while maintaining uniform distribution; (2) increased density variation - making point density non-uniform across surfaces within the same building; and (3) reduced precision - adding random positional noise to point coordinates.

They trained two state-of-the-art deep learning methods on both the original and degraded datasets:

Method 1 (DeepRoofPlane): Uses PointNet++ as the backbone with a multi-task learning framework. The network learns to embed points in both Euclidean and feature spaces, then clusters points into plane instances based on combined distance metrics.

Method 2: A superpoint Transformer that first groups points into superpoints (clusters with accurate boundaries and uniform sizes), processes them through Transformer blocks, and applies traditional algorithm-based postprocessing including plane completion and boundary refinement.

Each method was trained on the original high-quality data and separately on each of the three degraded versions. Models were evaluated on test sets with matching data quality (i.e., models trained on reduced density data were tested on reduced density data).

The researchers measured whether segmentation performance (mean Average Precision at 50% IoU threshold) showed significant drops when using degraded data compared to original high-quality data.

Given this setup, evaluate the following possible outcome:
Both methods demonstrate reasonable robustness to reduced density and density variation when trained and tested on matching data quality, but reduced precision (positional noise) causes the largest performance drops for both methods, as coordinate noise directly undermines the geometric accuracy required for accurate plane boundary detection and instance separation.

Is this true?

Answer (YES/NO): NO